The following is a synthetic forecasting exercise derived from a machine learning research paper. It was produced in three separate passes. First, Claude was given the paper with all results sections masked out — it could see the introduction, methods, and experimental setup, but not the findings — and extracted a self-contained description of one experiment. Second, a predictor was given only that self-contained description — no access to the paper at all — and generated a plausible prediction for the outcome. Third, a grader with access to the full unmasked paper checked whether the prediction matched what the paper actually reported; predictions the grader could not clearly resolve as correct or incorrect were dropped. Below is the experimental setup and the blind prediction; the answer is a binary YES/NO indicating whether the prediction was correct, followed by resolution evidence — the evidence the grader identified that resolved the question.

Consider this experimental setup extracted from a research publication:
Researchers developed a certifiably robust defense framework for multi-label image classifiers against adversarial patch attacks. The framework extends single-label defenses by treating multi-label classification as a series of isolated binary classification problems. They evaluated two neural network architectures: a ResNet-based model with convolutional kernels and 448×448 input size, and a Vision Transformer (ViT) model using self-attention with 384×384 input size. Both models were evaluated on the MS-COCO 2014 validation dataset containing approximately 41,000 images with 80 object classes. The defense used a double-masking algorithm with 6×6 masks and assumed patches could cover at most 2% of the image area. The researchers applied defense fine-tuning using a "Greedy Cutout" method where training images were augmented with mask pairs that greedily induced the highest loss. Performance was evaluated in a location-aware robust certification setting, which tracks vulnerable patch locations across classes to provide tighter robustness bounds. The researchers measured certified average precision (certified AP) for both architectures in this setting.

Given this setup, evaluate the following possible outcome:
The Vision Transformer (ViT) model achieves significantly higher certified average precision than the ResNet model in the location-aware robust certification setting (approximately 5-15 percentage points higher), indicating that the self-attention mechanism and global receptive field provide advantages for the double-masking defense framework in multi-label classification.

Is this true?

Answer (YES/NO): YES